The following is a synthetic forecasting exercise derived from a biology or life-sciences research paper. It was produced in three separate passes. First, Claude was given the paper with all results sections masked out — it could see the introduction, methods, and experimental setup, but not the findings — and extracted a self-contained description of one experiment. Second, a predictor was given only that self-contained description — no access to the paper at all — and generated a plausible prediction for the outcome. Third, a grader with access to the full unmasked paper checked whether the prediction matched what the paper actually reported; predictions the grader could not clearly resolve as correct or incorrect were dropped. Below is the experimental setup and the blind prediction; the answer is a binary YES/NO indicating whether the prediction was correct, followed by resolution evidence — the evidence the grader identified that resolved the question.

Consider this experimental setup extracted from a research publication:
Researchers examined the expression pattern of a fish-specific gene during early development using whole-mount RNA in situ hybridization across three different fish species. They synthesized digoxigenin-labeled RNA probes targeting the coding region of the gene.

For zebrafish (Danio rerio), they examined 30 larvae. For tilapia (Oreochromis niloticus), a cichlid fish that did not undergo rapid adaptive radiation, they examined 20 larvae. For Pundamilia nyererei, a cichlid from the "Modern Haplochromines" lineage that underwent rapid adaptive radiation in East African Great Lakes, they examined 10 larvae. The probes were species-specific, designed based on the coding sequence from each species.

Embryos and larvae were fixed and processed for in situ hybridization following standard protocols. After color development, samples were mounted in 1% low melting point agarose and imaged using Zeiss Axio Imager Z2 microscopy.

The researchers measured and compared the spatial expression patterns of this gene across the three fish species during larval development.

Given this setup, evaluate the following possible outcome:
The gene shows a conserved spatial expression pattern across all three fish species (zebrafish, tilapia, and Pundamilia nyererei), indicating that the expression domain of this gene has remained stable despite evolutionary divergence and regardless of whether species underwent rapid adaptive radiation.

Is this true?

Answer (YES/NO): NO